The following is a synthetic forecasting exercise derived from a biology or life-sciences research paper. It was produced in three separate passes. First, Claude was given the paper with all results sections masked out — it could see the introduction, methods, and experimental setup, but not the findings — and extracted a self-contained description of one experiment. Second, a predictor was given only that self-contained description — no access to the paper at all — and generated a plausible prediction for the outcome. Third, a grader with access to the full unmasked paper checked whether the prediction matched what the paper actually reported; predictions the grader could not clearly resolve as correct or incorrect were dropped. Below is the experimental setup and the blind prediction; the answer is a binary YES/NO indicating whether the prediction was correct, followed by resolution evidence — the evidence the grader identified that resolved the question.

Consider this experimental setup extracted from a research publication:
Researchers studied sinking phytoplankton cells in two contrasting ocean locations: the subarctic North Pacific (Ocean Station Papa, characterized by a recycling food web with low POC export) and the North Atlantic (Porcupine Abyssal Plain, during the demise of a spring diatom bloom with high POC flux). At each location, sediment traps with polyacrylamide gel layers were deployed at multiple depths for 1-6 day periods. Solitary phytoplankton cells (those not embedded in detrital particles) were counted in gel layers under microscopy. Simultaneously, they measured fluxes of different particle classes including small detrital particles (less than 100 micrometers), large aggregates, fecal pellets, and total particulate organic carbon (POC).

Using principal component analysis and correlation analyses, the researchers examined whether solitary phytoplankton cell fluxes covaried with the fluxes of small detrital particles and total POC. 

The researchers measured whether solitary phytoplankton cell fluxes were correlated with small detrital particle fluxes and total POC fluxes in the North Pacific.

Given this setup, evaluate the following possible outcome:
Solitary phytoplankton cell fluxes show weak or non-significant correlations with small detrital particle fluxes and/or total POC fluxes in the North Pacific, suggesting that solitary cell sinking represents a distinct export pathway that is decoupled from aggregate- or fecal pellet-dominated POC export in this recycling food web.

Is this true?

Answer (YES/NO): YES